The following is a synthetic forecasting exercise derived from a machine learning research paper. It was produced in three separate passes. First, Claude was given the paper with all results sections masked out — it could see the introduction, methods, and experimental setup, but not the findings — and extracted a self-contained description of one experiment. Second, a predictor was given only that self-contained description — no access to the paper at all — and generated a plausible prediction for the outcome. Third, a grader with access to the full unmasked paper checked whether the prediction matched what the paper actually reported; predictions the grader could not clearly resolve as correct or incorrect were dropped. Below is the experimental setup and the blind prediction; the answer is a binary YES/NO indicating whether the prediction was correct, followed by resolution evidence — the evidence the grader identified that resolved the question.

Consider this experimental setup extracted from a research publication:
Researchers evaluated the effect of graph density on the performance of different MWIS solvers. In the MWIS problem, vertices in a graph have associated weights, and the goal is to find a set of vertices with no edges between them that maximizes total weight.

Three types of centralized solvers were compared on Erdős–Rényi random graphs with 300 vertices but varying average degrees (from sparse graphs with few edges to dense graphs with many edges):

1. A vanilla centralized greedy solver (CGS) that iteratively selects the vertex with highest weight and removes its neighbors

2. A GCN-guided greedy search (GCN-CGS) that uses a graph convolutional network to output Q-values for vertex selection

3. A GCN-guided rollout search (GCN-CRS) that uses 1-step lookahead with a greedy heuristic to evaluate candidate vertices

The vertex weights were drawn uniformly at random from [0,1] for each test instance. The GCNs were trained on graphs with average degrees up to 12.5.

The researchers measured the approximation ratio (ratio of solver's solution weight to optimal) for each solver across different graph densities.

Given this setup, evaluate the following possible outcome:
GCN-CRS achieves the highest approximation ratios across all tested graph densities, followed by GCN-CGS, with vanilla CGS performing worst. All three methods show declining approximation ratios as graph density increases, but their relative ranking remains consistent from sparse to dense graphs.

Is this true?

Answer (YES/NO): NO